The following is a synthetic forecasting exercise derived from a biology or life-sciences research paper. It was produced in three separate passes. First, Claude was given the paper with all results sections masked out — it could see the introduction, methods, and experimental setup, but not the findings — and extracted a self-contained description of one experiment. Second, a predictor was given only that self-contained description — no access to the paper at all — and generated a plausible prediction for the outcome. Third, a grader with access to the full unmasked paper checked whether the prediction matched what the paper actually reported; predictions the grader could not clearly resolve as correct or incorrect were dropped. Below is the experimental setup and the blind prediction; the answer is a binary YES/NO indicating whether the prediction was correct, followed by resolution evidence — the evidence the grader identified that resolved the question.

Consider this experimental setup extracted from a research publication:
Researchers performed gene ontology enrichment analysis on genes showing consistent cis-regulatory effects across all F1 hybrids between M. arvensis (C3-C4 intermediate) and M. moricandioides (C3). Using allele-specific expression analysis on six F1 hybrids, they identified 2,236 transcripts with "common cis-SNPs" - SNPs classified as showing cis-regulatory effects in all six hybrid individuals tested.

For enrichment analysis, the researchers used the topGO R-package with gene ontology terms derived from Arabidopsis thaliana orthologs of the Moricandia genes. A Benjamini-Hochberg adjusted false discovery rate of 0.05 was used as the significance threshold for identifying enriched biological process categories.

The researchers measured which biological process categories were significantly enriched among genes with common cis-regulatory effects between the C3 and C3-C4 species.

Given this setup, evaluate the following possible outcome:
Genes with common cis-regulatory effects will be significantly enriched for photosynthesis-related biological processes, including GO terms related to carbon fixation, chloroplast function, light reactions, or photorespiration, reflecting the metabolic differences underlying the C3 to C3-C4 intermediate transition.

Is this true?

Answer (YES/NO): YES